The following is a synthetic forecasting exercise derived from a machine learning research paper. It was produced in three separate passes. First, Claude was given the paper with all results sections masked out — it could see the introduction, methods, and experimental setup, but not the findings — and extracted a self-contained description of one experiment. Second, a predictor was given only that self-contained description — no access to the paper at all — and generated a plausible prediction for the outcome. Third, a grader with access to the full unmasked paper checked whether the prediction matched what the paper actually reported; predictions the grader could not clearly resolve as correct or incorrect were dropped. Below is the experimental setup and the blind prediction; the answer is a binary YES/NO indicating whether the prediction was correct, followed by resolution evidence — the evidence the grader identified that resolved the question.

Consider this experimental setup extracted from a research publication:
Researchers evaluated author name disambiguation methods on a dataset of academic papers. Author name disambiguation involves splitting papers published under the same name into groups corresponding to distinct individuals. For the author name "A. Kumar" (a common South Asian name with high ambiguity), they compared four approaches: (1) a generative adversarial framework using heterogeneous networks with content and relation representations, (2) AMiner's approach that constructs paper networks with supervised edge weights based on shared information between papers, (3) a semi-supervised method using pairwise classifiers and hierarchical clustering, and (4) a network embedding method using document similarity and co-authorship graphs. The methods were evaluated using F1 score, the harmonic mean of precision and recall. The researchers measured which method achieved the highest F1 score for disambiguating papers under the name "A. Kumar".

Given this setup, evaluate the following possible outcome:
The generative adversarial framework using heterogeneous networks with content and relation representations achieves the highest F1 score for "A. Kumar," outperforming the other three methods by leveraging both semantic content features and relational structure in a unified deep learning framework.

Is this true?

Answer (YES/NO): NO